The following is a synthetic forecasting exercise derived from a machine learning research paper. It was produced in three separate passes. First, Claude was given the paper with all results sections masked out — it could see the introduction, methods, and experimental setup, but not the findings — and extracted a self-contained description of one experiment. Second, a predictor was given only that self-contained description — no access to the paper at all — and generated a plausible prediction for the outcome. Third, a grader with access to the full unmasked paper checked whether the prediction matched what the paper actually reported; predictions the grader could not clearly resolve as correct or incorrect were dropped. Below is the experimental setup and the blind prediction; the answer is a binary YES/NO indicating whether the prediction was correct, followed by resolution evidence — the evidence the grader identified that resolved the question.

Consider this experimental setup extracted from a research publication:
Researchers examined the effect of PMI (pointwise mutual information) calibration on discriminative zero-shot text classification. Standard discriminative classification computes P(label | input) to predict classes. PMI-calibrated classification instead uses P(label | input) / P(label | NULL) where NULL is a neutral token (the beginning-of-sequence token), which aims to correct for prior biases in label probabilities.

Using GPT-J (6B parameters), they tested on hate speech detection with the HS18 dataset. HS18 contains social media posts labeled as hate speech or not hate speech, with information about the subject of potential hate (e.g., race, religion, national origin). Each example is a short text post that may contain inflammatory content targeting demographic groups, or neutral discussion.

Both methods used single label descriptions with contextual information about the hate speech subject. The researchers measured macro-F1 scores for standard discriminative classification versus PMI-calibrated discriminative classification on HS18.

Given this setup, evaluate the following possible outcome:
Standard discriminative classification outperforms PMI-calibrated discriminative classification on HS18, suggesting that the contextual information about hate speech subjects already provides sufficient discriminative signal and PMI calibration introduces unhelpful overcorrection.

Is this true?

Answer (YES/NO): NO